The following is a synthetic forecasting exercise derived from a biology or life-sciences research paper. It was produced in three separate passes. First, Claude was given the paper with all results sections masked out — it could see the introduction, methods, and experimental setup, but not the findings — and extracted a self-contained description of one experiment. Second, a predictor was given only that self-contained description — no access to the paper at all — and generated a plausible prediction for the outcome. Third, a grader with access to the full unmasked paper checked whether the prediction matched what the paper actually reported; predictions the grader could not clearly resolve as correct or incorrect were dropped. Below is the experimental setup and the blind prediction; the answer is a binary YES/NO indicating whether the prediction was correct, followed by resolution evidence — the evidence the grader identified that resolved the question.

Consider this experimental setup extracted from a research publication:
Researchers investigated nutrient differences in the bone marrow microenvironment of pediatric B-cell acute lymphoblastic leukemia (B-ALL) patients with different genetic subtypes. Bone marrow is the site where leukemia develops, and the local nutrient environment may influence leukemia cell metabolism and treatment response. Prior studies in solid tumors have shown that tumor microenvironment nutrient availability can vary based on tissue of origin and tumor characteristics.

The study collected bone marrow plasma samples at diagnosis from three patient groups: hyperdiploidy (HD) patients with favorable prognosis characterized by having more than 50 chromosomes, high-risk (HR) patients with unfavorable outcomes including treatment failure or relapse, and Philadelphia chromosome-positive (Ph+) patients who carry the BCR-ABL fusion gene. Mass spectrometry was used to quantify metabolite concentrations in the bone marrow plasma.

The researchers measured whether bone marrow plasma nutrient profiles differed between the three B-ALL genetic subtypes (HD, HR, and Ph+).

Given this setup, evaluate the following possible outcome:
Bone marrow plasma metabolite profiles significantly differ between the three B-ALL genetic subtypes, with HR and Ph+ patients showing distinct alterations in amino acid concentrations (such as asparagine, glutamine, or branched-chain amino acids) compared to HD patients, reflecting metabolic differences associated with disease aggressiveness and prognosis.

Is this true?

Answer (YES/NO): NO